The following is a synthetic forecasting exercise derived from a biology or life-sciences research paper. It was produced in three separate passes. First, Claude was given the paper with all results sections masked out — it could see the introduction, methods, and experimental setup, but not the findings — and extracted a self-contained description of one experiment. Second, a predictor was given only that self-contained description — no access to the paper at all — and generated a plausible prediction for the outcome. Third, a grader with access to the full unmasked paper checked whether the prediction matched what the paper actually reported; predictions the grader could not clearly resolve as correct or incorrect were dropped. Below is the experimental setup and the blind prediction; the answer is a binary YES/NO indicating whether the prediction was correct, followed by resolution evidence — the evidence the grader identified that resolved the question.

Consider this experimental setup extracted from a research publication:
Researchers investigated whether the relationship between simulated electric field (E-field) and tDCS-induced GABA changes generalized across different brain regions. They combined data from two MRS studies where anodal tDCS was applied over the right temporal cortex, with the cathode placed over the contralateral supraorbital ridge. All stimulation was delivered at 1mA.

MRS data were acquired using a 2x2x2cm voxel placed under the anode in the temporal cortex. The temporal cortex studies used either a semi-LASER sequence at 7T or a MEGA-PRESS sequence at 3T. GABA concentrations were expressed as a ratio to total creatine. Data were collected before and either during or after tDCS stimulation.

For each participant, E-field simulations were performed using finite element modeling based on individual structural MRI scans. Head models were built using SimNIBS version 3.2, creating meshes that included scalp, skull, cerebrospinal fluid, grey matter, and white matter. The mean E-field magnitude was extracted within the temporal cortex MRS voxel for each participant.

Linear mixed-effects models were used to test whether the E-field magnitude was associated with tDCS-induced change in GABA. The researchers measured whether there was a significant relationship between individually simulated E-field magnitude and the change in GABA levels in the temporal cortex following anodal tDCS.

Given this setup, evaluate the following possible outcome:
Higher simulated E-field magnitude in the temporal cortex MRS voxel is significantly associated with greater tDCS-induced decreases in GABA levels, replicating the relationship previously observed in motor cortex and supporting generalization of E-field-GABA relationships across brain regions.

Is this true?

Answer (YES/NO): NO